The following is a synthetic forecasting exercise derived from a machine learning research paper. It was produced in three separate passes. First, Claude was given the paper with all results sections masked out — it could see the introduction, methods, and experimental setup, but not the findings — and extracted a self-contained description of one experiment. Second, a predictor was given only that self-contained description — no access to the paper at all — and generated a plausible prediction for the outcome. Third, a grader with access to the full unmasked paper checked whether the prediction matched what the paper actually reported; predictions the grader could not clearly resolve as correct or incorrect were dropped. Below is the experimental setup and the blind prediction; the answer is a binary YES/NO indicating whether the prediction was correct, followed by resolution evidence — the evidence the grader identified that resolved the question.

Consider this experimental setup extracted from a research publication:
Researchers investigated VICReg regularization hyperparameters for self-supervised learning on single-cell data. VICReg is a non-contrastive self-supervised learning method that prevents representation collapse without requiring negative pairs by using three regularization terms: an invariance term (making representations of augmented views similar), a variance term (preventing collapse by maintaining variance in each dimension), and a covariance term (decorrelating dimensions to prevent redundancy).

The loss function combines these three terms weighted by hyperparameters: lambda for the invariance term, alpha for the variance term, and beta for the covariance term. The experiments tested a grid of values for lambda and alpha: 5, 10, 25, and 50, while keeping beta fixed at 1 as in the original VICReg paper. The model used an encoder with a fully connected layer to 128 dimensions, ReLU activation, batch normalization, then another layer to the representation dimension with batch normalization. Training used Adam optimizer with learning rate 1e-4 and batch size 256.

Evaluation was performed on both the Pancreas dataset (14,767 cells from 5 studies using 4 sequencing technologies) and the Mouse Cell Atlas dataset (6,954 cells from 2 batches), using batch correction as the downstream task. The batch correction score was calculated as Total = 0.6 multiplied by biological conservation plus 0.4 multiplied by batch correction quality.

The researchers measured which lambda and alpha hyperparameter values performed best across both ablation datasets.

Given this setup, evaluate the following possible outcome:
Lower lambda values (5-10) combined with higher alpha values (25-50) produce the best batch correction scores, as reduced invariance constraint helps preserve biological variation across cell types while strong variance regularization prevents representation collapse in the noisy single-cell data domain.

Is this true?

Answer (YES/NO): NO